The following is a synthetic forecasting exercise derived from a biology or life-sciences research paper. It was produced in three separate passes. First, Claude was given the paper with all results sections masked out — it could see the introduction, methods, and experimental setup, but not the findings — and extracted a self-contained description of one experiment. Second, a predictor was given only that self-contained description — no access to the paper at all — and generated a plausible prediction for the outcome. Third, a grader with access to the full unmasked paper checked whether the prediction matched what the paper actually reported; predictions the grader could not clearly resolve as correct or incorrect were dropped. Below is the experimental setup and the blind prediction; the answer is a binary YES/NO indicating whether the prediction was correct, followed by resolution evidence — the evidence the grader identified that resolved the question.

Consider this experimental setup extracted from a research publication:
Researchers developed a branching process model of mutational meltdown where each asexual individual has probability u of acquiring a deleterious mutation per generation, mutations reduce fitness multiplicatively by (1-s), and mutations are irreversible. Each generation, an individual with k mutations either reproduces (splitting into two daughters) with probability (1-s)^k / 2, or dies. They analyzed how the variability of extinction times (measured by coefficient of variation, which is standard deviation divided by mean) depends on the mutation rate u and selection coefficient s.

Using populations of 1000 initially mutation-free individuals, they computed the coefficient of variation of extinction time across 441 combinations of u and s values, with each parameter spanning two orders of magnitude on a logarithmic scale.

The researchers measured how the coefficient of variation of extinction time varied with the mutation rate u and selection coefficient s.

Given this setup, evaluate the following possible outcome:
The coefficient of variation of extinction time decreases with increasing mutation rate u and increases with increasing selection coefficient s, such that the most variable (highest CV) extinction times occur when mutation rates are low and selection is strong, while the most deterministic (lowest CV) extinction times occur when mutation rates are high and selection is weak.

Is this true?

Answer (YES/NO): YES